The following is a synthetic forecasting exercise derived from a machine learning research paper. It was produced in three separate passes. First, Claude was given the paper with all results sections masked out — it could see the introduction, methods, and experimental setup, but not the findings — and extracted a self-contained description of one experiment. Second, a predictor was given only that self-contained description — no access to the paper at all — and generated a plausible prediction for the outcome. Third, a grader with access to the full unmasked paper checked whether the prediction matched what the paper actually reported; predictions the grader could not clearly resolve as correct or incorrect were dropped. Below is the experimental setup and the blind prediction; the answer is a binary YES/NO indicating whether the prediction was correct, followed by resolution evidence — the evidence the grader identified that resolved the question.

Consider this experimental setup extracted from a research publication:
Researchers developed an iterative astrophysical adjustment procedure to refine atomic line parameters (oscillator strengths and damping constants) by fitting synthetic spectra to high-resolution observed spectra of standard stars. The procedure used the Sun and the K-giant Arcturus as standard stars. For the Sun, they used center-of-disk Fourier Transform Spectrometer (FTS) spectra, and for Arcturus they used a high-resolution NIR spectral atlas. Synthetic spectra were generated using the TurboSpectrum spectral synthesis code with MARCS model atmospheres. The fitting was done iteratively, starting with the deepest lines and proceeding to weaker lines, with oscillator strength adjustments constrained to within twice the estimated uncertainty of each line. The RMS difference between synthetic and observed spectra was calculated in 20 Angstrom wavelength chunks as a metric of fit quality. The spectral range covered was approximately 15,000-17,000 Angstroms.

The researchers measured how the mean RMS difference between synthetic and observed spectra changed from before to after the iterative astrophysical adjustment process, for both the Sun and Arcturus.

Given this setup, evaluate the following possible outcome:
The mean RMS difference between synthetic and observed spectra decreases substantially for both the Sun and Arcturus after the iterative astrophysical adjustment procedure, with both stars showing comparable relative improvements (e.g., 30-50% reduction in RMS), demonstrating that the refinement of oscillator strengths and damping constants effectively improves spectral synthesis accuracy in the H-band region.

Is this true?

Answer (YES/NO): NO